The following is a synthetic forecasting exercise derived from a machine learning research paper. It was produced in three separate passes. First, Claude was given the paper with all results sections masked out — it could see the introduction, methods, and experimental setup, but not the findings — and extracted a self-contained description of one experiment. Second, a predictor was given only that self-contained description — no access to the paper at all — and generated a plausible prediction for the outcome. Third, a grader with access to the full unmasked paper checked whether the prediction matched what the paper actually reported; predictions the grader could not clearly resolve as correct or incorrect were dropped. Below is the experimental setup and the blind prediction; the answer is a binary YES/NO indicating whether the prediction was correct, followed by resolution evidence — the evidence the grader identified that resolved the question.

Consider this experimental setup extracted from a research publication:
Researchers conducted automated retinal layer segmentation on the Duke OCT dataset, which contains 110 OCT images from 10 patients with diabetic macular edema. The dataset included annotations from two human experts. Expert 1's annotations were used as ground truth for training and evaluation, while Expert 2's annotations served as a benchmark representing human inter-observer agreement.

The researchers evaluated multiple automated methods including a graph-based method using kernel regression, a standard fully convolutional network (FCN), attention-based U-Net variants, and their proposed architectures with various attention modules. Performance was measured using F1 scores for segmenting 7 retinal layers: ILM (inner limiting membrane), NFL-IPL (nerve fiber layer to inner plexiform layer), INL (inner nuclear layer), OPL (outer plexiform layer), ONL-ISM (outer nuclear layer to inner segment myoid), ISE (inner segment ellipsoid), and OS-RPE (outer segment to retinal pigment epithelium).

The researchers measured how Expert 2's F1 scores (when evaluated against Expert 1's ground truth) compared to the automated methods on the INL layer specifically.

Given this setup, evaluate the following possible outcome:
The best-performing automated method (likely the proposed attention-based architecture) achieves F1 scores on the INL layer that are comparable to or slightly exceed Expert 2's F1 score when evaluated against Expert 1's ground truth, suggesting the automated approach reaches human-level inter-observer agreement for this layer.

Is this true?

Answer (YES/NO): NO